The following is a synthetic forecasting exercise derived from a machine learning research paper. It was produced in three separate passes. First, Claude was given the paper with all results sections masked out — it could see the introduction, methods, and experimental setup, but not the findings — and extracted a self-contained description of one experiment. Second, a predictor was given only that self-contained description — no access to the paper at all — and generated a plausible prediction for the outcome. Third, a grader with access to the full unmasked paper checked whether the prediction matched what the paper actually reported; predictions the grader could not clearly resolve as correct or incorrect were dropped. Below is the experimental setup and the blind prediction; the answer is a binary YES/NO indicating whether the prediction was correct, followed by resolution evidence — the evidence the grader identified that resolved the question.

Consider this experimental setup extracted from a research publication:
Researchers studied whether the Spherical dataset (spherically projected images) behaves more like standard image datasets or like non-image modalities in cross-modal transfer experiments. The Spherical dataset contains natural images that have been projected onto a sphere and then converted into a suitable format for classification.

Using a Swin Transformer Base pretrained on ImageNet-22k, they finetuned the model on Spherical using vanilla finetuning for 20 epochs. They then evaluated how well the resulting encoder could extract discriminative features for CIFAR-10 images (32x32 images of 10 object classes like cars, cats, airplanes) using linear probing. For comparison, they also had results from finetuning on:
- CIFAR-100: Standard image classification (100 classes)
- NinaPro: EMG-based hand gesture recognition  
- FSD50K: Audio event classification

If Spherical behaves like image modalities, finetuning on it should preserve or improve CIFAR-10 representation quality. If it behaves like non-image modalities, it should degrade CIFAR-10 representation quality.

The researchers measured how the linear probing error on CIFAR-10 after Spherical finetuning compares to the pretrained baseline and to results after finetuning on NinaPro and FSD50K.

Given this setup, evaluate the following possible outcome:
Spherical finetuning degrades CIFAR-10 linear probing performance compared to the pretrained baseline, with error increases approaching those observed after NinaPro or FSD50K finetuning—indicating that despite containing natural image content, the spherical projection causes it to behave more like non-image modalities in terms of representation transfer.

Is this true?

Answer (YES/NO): NO